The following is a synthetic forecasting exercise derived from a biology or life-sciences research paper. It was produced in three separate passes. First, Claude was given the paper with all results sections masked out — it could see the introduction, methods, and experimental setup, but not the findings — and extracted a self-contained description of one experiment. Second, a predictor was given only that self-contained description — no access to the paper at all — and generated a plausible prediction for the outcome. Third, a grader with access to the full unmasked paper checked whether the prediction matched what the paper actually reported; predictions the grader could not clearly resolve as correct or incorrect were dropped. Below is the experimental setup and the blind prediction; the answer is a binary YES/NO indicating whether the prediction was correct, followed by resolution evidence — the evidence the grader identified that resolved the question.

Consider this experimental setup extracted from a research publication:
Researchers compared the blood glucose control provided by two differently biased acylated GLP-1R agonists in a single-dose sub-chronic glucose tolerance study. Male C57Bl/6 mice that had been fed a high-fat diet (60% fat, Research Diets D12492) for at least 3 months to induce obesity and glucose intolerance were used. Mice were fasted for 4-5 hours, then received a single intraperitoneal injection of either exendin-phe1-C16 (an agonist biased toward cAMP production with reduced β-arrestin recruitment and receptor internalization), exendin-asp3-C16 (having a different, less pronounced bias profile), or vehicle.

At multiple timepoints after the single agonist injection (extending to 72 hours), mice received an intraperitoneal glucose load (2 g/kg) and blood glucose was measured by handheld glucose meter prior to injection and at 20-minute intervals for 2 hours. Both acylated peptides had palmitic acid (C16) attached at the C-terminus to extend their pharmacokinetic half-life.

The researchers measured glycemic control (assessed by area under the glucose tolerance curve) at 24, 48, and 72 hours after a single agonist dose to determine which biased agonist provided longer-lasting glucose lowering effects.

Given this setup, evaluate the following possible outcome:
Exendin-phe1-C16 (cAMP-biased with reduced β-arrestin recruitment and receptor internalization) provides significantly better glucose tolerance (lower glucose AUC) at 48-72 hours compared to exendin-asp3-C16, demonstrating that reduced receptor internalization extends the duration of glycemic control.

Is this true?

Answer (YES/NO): YES